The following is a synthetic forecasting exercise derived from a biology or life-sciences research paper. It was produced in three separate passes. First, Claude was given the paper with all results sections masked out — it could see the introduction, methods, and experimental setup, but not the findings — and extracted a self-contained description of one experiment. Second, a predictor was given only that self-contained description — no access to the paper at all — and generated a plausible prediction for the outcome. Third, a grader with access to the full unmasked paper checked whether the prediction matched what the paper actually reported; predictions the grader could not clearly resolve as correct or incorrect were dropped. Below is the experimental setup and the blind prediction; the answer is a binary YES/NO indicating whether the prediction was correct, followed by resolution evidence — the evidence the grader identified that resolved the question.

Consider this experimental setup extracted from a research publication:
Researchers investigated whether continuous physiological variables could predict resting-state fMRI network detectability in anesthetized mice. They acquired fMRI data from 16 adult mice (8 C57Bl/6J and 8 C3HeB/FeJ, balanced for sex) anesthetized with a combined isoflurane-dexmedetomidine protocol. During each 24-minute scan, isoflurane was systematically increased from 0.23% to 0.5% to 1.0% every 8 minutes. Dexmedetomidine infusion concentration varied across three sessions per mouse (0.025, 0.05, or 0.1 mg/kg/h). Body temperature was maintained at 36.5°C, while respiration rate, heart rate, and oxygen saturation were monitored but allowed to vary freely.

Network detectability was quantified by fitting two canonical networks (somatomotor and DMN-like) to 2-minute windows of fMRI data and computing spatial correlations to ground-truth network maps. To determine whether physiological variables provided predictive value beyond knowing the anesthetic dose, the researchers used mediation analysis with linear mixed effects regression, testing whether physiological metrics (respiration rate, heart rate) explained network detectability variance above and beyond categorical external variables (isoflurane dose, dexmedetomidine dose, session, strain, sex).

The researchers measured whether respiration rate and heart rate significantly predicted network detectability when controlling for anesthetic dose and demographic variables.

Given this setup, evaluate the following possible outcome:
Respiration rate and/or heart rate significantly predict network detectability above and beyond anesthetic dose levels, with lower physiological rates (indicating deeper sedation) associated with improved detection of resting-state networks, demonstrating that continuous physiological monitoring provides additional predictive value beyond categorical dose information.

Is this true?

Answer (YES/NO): NO